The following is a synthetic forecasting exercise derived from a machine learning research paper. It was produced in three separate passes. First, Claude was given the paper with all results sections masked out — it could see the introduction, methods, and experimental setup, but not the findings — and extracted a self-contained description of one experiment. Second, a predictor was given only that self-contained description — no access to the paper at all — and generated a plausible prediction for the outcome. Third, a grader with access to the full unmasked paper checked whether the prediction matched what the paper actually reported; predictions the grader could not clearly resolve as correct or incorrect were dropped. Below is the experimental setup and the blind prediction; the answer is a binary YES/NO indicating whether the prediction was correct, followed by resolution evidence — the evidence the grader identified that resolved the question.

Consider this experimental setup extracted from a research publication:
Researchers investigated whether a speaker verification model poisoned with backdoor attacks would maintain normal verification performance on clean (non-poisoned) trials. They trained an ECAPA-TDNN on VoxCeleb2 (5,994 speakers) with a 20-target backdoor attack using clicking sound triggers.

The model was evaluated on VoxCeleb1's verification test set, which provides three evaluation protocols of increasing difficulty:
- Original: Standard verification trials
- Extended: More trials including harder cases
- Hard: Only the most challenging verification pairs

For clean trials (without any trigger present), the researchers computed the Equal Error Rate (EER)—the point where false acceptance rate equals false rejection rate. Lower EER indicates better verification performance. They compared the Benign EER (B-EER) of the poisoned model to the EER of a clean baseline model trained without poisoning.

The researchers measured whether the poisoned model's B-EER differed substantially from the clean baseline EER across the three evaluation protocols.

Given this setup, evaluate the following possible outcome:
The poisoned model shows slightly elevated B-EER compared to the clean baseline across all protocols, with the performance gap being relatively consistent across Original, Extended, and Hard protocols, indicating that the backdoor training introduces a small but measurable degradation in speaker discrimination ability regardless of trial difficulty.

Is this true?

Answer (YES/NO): YES